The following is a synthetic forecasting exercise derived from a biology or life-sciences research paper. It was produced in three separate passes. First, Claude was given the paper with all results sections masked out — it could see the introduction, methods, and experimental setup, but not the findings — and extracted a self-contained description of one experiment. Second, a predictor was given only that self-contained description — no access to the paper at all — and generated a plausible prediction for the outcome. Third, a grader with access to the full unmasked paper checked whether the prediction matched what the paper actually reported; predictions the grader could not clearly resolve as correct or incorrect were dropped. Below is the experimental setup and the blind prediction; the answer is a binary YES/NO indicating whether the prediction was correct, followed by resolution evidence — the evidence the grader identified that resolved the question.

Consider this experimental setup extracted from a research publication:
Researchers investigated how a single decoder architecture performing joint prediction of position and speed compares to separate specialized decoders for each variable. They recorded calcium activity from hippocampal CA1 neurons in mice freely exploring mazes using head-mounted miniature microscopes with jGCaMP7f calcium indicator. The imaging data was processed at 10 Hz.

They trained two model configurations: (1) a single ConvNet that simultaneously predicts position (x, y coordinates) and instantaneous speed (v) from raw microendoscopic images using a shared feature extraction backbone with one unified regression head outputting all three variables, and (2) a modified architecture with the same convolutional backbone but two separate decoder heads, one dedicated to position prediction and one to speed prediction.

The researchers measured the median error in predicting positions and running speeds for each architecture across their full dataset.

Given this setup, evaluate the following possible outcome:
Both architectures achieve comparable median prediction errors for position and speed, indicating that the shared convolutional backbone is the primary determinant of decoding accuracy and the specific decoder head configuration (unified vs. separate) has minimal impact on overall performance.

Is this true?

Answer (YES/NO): NO